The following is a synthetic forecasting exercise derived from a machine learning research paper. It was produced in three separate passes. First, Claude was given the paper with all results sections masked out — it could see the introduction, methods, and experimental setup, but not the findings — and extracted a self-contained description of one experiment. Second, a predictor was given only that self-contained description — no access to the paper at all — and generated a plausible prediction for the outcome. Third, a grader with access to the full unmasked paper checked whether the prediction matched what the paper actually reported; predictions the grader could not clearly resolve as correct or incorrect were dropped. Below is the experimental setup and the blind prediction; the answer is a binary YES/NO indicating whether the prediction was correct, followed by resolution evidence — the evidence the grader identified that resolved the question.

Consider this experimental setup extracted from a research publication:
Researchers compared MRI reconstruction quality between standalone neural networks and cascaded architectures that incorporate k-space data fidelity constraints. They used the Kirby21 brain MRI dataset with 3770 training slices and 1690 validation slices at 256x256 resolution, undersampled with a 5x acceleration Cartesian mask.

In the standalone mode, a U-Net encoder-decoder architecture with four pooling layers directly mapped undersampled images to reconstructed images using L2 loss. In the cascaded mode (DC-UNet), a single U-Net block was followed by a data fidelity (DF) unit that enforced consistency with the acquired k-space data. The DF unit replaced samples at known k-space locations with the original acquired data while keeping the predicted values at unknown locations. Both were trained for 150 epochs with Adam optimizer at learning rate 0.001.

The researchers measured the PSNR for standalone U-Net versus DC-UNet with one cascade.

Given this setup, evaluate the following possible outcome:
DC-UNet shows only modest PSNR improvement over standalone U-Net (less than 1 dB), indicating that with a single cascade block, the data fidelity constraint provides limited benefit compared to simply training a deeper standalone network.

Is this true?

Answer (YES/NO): NO